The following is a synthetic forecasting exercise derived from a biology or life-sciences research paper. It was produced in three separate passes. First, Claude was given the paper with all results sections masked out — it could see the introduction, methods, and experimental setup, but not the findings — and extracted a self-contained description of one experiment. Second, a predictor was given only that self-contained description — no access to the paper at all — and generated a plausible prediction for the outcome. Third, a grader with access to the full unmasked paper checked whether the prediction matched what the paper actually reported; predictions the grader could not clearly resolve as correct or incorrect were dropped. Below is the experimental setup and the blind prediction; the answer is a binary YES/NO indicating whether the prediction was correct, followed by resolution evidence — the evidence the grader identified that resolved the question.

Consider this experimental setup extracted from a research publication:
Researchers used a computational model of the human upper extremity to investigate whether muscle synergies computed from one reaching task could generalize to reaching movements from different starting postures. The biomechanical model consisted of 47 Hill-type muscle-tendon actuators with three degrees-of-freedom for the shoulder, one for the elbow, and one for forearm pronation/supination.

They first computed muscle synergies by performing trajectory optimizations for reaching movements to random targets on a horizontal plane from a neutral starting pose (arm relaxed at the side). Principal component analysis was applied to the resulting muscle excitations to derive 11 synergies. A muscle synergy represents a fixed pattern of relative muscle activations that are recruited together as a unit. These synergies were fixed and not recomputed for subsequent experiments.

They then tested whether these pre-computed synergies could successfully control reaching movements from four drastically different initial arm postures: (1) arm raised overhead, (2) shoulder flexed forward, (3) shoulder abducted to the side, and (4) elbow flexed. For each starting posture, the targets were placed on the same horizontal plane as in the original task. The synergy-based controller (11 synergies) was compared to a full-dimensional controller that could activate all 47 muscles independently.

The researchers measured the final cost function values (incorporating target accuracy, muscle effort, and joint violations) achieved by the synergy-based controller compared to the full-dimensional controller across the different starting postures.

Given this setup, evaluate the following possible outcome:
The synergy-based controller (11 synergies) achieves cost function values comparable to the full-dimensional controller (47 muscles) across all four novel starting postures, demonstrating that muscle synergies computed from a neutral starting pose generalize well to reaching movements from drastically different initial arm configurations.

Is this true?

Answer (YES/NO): NO